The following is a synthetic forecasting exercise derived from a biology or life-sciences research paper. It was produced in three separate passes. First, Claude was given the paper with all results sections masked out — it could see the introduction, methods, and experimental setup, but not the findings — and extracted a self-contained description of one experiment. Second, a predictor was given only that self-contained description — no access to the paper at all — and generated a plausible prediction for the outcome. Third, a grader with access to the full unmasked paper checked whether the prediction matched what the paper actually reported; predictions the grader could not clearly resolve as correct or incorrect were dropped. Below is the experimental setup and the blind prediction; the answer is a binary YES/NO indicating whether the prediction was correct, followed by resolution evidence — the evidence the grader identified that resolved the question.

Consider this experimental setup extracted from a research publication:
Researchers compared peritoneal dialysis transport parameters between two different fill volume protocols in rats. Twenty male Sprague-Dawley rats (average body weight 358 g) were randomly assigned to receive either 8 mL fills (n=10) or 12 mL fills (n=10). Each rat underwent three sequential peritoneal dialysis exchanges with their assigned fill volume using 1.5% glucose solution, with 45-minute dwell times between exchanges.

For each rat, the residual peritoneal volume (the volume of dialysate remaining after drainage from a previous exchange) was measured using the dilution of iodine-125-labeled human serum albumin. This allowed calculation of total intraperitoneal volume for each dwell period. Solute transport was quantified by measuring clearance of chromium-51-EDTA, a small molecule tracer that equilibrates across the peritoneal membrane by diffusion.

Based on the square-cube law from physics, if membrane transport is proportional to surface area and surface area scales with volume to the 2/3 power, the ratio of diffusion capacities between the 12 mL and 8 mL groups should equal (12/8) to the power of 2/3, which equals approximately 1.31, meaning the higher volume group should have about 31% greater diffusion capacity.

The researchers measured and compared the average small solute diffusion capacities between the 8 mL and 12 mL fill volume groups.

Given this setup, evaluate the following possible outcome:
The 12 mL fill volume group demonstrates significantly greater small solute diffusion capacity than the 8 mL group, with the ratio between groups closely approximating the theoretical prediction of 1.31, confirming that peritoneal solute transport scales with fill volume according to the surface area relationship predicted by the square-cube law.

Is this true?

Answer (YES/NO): YES